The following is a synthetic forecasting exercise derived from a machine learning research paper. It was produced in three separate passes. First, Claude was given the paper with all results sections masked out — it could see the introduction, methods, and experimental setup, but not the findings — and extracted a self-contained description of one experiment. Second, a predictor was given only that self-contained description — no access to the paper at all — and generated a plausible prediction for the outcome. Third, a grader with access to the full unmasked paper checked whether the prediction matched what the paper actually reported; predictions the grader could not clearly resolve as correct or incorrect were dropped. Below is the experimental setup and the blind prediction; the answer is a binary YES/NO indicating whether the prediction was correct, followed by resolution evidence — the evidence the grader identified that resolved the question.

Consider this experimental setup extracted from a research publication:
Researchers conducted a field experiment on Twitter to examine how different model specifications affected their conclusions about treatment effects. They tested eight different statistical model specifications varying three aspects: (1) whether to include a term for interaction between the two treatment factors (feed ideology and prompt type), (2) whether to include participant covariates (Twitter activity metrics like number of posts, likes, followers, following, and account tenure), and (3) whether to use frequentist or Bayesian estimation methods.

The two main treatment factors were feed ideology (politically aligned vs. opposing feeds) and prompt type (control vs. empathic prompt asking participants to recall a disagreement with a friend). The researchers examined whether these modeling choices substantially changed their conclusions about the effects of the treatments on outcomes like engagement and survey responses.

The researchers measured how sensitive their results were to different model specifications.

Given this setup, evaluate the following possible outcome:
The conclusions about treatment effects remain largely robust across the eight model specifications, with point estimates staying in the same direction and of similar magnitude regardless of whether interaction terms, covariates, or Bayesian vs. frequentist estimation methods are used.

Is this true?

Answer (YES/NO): YES